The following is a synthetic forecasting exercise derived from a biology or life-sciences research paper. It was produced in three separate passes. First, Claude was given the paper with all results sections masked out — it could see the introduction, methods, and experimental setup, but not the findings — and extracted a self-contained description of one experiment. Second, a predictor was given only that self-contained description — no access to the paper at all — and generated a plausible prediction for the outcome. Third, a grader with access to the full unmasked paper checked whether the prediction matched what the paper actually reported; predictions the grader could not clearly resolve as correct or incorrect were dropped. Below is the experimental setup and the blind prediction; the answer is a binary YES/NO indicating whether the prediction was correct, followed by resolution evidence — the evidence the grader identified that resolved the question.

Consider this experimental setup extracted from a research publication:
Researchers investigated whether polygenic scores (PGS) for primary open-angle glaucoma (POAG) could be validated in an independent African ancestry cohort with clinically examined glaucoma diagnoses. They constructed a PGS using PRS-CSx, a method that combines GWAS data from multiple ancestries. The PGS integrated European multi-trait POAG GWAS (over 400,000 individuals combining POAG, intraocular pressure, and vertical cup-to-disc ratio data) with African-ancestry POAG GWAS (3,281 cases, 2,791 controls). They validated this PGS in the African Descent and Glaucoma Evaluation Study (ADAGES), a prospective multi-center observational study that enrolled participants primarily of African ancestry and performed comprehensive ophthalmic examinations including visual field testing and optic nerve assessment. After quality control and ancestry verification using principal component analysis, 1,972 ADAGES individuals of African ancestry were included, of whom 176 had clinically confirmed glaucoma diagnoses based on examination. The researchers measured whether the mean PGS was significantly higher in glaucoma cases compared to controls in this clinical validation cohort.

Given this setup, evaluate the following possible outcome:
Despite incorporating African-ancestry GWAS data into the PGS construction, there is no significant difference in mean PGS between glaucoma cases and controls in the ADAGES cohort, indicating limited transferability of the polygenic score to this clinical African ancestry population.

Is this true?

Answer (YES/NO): NO